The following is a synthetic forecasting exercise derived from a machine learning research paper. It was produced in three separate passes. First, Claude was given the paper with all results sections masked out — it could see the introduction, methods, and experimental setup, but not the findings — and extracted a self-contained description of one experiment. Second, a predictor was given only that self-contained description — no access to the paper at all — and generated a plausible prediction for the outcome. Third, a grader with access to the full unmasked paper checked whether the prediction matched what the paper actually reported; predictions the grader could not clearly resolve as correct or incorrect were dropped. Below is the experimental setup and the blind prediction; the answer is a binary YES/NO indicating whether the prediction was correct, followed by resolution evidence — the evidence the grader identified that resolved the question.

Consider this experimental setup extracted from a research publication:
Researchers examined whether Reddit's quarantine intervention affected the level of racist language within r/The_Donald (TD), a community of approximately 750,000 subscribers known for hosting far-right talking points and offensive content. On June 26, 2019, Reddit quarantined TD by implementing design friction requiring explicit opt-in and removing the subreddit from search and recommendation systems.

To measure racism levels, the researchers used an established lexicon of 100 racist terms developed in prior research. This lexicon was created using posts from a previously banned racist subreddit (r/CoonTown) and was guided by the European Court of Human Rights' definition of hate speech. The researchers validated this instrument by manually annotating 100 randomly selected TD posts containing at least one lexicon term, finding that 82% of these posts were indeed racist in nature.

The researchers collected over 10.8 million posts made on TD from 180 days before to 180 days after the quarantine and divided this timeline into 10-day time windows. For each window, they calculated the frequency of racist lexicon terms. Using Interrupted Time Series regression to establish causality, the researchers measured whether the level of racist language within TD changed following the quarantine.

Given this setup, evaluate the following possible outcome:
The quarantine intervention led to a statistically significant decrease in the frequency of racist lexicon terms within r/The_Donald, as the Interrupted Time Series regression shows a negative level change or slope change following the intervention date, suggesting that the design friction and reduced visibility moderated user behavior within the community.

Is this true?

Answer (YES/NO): NO